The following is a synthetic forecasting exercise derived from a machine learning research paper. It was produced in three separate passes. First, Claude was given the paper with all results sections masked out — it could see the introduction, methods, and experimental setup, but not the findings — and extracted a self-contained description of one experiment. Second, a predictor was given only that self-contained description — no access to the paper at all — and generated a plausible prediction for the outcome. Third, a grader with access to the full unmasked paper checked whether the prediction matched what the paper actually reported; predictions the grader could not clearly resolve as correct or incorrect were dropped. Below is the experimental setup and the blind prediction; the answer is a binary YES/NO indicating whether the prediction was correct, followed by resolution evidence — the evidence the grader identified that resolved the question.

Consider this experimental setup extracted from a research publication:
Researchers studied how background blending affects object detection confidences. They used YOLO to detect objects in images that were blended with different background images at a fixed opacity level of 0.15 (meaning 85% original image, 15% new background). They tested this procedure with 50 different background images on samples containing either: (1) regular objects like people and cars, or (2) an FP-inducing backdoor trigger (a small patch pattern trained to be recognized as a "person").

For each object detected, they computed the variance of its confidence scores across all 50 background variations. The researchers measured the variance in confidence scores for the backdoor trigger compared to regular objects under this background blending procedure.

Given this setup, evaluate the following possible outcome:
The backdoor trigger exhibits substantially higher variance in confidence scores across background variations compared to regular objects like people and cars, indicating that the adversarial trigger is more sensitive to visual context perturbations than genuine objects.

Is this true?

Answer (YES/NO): NO